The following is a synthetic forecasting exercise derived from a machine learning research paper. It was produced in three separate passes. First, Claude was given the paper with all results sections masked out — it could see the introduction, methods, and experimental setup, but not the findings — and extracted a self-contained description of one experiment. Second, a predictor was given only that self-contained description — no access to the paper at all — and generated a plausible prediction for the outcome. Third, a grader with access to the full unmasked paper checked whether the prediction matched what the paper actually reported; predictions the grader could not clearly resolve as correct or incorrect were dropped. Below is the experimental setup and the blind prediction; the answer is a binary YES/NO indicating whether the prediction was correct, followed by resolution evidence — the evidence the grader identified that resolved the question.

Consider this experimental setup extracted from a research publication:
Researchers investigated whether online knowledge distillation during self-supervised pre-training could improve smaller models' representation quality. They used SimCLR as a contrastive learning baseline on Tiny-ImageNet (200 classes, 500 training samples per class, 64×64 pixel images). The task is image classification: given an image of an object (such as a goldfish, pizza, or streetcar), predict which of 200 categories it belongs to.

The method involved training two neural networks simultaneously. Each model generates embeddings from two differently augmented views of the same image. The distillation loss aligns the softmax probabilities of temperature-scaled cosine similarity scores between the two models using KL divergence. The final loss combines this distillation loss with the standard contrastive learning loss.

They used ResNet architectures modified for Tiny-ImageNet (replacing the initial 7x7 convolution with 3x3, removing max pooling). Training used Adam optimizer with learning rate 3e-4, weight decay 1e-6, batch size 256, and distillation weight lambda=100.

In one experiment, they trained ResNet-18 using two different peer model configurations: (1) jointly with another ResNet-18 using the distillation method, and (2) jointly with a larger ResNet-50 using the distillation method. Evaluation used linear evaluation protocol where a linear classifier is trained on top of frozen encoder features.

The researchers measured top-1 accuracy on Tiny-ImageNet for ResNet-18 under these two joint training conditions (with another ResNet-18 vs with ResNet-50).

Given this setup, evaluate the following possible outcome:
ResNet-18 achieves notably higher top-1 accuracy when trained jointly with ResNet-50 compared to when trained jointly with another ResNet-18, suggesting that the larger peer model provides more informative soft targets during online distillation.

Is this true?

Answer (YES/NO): YES